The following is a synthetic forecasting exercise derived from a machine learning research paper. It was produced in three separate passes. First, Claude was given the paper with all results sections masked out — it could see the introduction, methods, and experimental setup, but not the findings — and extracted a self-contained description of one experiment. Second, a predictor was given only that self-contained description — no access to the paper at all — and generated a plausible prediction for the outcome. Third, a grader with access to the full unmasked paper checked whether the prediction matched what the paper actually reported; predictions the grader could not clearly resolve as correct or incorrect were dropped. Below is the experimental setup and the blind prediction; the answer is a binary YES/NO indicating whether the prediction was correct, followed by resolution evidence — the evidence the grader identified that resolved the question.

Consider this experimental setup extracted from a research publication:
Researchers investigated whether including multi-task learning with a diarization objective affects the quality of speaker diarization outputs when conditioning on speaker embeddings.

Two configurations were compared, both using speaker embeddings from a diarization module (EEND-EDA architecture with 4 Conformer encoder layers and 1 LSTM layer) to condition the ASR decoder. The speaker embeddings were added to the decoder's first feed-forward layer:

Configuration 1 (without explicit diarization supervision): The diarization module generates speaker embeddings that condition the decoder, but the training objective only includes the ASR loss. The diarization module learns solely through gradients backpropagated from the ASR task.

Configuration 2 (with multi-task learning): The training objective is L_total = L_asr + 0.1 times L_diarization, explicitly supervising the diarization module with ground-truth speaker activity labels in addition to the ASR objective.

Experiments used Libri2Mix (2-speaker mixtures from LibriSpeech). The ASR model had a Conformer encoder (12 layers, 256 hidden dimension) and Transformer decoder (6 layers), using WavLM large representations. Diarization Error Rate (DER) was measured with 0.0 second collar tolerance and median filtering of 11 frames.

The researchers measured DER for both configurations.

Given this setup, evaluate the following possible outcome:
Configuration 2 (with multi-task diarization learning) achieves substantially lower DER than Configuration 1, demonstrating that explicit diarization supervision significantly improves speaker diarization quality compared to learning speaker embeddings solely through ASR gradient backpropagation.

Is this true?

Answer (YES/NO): NO